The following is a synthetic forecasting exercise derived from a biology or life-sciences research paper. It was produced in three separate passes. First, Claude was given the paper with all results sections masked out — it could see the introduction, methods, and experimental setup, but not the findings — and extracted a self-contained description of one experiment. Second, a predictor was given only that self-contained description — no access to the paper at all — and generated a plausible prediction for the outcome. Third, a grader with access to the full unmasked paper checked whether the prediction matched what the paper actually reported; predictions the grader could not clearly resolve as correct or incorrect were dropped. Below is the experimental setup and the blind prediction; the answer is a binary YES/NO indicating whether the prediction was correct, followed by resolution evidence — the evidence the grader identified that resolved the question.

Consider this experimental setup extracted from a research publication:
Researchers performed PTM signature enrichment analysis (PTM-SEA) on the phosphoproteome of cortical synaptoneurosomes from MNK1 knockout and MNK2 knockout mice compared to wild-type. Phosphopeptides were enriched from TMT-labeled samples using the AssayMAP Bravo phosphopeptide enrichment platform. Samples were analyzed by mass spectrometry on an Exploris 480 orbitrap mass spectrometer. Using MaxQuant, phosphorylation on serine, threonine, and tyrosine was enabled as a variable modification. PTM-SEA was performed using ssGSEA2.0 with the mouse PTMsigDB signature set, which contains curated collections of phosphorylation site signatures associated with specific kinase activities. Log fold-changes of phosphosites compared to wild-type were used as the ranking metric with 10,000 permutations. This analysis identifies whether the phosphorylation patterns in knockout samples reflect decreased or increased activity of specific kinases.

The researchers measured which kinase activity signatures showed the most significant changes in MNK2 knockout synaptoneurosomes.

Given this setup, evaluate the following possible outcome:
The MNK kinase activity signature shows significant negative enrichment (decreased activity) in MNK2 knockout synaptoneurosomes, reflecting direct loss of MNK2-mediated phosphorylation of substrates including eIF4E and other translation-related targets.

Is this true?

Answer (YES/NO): NO